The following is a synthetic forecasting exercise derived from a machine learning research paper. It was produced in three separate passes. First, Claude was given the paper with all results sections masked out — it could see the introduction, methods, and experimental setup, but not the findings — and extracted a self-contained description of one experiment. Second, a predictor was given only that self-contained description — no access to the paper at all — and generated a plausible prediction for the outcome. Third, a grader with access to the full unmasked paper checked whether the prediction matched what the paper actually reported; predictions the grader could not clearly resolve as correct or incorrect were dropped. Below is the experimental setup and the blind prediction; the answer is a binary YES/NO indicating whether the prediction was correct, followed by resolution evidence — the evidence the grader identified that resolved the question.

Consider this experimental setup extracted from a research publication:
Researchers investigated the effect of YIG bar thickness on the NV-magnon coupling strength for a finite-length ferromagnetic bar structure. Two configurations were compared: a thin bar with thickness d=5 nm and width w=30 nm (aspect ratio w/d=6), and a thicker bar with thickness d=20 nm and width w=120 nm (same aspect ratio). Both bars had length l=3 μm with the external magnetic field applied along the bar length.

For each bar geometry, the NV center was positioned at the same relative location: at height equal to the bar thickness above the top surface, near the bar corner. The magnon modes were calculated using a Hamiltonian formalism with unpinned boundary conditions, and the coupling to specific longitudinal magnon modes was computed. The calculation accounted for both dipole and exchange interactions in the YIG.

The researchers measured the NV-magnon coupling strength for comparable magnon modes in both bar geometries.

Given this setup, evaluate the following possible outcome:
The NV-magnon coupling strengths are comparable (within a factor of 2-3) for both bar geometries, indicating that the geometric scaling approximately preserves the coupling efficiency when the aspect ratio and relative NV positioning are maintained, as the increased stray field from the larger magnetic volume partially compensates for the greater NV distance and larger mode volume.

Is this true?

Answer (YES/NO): YES